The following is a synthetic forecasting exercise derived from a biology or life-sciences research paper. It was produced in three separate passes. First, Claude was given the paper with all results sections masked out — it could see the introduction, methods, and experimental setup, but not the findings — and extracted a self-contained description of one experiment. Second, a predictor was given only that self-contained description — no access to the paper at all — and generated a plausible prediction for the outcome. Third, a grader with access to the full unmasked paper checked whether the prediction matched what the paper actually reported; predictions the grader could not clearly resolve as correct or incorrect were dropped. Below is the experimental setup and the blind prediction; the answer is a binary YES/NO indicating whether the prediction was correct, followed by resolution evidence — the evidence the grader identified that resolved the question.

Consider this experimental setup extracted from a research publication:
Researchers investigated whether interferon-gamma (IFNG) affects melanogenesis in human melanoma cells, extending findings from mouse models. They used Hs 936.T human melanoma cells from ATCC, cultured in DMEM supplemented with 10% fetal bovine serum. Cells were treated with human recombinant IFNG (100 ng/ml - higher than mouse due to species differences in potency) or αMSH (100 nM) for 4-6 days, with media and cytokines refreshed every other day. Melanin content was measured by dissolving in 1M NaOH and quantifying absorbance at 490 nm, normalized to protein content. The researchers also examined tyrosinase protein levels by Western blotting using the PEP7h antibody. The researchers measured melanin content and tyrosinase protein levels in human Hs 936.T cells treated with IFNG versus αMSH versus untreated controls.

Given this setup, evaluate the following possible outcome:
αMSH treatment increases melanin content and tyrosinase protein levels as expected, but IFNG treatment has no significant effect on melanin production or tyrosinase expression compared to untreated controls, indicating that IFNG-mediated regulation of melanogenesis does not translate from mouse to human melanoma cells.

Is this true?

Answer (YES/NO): NO